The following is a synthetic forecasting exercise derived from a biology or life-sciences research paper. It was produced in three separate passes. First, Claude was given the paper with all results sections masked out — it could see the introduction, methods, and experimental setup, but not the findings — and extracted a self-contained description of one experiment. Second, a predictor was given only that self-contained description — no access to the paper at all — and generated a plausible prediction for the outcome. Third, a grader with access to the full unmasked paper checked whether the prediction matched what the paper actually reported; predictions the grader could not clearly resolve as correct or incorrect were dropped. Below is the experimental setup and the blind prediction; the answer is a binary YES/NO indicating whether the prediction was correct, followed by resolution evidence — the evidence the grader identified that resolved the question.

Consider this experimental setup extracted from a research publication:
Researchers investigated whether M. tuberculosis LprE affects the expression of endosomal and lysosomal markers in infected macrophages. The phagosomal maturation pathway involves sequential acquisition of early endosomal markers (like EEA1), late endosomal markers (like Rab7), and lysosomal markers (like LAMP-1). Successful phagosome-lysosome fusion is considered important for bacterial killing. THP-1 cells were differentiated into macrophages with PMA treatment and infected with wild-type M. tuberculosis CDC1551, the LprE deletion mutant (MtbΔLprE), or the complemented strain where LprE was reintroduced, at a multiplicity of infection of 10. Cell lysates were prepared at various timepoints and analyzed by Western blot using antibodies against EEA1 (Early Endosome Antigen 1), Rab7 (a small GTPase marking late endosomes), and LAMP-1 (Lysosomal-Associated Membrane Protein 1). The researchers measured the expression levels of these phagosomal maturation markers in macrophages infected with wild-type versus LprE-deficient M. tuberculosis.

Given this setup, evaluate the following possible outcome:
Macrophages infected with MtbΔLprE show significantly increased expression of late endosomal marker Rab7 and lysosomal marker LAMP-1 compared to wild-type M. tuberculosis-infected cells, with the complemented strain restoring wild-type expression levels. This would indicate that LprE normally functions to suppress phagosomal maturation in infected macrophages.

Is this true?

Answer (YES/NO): YES